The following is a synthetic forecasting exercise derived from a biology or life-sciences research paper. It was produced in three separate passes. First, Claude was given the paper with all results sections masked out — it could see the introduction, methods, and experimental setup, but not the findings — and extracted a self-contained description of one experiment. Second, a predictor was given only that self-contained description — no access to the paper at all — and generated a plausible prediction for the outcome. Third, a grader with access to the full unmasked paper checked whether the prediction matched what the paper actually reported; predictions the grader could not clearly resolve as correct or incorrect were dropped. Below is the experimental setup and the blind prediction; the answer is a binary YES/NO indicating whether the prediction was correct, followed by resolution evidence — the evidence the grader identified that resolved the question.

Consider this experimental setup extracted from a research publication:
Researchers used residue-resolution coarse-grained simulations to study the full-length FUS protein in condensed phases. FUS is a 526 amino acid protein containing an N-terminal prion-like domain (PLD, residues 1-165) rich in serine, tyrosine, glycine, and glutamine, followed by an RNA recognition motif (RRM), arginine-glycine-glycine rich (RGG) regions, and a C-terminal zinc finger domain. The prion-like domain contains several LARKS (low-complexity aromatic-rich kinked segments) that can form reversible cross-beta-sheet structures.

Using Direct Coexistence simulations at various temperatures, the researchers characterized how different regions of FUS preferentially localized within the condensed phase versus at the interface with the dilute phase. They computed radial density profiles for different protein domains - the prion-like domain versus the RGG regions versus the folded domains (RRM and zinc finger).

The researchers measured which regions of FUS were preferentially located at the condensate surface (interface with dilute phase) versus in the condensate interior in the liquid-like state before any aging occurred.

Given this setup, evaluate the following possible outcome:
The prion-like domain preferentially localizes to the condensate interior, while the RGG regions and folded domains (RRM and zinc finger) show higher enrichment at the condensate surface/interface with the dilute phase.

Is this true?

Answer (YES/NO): NO